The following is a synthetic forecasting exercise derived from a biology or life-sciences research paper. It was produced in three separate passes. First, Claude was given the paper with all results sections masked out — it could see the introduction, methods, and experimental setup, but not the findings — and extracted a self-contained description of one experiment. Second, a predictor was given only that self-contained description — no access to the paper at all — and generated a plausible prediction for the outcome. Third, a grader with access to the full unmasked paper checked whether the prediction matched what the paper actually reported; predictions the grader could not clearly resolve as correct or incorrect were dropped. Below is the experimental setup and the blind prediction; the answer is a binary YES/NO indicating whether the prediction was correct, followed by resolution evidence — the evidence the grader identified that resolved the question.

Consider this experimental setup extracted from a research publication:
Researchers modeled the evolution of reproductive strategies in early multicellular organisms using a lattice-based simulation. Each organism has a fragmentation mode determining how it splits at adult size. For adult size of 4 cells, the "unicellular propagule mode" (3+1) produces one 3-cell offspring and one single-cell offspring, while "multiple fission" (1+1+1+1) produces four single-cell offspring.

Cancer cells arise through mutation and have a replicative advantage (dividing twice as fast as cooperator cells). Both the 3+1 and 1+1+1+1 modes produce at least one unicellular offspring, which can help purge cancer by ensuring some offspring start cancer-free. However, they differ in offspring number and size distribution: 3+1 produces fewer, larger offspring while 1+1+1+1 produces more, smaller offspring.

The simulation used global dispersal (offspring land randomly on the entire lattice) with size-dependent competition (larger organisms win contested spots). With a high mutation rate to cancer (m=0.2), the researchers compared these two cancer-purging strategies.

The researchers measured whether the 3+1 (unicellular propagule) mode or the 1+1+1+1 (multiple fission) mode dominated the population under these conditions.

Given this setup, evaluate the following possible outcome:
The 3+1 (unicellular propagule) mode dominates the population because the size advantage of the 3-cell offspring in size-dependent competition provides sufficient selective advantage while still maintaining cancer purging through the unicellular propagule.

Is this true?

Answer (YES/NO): NO